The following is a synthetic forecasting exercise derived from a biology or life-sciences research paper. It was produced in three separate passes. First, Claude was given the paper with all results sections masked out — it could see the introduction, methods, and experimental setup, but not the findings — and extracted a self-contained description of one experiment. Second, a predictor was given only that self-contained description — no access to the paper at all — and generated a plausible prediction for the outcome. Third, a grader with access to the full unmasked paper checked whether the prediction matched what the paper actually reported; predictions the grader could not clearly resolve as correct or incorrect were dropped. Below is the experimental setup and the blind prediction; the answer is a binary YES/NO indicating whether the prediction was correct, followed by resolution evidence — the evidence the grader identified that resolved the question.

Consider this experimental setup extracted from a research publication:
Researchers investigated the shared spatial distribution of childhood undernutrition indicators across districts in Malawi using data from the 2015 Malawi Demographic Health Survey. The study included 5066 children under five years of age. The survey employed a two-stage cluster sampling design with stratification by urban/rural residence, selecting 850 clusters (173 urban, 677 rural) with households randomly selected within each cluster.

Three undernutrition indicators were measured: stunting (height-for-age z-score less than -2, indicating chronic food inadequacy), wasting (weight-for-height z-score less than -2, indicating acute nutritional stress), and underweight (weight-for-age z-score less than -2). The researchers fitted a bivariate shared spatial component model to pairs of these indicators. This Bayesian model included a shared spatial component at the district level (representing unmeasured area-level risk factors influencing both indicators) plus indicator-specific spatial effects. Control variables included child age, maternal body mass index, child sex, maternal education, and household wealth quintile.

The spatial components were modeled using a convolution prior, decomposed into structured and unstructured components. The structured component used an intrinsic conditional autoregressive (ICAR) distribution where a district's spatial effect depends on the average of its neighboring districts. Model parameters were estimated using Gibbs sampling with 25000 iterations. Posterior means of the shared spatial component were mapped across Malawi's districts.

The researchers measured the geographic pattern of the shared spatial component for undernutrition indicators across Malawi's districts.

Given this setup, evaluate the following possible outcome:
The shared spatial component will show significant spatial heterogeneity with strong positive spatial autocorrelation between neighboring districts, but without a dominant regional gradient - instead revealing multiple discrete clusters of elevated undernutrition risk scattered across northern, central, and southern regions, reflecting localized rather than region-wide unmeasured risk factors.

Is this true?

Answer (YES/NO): NO